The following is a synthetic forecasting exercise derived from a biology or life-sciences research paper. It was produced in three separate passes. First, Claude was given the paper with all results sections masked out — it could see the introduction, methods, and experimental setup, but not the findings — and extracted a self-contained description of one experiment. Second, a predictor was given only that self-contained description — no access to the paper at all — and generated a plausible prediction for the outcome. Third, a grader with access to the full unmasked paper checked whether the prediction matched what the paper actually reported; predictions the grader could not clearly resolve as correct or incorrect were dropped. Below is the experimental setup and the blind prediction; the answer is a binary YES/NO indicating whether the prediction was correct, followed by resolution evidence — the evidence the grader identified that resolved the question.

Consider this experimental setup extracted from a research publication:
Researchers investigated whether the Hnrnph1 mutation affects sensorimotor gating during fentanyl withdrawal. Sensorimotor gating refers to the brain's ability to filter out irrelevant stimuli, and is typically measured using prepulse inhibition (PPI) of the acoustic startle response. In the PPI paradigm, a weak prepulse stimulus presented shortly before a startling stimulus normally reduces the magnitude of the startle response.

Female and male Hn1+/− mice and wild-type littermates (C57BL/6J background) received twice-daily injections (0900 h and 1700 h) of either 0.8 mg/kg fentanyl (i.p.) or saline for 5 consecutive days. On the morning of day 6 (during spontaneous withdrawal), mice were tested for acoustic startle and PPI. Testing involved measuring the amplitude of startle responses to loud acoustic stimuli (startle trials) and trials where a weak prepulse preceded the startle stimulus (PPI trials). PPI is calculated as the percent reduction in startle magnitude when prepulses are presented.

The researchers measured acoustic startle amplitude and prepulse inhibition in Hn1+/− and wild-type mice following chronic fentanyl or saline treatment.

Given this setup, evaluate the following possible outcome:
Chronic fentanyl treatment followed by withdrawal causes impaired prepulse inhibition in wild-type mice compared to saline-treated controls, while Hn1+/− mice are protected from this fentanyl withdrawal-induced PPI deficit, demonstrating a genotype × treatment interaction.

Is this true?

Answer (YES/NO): NO